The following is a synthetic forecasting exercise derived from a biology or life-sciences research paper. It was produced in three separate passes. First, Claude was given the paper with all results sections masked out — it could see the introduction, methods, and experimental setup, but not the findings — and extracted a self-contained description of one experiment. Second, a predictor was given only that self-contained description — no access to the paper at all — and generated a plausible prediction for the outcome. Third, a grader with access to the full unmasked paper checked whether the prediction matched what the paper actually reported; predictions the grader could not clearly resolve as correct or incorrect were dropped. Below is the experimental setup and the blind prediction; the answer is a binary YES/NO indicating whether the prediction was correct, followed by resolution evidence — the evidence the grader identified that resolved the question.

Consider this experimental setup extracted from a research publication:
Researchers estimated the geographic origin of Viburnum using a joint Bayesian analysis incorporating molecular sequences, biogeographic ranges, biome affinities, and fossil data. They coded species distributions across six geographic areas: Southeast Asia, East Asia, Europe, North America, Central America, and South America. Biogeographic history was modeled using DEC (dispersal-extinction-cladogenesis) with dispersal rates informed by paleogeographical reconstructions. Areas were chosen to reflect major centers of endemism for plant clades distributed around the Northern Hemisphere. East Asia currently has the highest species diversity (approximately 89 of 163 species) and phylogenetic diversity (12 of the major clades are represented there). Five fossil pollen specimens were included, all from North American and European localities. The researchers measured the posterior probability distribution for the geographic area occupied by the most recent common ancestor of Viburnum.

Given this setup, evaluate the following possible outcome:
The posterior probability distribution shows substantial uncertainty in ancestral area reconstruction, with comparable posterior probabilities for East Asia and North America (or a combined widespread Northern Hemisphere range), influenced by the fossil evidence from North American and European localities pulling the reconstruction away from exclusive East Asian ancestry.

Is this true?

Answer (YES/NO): NO